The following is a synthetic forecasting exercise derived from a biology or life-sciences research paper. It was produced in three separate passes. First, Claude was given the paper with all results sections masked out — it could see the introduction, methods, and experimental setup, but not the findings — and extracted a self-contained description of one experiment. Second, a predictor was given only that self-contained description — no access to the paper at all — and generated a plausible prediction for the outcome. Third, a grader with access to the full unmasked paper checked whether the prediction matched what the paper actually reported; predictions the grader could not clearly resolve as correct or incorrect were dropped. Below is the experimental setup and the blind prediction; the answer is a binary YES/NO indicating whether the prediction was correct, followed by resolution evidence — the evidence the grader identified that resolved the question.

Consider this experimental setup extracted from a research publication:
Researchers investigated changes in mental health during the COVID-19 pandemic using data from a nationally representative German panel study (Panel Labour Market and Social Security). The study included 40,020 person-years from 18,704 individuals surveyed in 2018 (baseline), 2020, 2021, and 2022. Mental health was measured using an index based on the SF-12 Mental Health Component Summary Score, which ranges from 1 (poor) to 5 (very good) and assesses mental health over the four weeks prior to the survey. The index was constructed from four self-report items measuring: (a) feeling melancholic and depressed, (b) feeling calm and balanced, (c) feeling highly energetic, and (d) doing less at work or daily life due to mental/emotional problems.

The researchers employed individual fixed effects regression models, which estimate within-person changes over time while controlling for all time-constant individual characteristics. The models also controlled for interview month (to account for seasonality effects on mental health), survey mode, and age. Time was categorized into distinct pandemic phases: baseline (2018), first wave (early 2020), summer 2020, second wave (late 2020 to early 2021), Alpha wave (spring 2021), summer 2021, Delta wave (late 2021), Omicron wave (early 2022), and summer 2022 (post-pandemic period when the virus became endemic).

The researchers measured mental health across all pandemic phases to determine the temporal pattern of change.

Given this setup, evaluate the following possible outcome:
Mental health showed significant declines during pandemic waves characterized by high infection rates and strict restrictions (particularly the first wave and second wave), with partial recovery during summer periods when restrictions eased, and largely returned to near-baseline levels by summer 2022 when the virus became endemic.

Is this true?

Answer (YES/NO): NO